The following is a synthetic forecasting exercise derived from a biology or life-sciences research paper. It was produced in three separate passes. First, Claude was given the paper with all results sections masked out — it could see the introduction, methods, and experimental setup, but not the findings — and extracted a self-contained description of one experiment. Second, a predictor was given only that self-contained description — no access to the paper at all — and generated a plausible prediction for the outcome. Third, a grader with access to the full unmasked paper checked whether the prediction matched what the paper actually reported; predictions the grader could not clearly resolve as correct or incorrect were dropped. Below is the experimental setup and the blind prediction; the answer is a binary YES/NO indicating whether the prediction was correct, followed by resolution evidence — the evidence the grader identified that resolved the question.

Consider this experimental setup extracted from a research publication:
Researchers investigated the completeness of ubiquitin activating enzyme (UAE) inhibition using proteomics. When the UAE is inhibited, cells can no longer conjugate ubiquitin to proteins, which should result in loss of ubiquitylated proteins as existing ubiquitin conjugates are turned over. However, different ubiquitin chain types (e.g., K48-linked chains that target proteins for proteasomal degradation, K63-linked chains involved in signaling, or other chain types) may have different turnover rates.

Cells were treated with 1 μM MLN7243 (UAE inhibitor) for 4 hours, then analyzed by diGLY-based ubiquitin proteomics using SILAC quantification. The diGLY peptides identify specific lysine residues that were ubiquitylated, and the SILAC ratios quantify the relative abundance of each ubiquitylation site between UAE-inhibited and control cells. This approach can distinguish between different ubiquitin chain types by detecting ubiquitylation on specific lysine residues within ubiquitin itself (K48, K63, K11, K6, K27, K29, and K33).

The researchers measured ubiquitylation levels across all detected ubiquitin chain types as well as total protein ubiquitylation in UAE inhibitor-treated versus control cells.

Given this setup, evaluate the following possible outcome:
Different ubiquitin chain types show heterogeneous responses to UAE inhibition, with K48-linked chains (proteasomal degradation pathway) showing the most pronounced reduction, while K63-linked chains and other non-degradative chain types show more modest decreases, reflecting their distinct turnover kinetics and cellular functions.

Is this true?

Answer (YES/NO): NO